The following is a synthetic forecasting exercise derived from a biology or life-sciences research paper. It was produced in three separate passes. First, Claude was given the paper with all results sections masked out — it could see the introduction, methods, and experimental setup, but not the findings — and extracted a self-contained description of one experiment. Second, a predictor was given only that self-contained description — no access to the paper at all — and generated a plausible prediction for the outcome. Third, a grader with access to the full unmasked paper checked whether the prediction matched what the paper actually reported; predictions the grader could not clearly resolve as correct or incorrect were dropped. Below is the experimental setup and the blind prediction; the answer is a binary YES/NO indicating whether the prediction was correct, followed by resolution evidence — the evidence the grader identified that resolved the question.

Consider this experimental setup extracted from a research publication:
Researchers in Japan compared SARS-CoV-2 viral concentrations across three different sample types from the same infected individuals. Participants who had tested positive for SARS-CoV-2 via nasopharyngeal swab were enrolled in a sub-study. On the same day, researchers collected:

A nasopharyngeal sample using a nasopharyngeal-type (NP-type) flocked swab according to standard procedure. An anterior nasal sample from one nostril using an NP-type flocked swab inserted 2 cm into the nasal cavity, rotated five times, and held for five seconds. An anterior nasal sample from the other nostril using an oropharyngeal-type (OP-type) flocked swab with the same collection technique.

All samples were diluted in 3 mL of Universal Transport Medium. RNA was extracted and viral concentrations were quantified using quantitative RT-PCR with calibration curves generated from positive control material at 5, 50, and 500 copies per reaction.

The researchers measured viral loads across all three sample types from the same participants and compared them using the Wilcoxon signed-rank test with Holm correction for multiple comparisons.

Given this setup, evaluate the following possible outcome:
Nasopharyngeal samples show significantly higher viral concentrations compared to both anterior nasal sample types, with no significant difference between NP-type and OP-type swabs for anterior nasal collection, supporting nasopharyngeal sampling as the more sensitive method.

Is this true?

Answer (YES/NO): YES